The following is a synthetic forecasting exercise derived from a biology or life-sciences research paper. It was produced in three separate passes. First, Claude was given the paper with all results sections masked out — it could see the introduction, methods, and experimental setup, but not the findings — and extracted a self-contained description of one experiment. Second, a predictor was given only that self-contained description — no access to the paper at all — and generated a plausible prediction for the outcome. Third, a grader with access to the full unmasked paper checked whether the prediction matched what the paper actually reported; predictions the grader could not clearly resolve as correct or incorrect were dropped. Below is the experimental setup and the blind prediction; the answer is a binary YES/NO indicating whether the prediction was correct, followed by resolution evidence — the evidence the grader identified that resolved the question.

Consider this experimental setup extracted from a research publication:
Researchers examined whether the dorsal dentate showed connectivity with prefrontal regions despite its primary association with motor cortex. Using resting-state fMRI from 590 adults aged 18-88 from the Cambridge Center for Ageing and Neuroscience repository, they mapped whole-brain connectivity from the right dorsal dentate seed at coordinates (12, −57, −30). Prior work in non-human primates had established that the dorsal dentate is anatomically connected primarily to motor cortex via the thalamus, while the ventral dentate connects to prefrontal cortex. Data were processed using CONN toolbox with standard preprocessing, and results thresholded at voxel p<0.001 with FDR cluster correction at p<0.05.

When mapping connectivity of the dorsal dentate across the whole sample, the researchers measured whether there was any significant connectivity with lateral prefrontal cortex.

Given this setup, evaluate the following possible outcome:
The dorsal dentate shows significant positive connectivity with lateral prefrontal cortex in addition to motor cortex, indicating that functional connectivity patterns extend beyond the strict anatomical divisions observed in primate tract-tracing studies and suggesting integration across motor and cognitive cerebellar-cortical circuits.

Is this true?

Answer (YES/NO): YES